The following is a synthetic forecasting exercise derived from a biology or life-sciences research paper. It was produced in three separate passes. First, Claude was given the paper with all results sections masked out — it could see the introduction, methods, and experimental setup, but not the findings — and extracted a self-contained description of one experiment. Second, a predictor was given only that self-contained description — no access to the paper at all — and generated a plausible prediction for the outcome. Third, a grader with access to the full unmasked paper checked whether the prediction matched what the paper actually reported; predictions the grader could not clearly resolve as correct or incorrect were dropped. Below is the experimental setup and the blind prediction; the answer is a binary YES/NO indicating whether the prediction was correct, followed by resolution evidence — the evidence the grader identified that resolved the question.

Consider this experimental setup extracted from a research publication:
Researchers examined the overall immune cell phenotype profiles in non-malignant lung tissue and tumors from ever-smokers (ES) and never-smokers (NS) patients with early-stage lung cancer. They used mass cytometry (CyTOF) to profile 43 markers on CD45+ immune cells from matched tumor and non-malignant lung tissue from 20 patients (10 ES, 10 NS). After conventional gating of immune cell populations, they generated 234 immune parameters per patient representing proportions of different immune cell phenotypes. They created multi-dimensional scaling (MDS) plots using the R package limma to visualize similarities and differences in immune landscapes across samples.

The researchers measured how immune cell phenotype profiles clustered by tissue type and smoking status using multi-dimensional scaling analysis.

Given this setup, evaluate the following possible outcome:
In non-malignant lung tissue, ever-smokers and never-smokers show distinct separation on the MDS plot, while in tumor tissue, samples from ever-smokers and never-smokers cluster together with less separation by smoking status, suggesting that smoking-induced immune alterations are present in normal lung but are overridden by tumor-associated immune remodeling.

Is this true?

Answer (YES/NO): NO